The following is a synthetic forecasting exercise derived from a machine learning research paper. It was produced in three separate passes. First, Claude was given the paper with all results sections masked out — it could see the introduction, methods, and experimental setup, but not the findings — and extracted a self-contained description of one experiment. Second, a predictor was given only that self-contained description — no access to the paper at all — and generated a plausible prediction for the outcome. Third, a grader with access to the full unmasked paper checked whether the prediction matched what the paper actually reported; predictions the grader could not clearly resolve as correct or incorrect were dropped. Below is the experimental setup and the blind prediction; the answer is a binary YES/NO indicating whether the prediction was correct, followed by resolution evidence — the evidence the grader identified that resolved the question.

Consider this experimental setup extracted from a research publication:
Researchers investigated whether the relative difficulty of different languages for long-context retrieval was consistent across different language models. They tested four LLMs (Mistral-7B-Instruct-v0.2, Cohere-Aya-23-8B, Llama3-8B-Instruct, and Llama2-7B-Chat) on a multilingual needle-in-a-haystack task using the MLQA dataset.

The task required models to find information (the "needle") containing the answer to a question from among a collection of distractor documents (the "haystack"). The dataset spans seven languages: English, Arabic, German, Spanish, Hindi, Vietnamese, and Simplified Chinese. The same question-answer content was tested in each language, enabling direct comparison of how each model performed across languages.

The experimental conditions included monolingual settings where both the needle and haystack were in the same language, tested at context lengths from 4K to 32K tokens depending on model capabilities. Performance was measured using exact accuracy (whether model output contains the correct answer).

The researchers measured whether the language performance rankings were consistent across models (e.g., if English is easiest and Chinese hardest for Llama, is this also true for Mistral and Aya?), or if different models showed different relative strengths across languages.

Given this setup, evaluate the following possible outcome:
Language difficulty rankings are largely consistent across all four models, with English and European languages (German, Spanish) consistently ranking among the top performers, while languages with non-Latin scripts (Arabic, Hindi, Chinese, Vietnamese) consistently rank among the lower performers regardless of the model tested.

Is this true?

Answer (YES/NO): NO